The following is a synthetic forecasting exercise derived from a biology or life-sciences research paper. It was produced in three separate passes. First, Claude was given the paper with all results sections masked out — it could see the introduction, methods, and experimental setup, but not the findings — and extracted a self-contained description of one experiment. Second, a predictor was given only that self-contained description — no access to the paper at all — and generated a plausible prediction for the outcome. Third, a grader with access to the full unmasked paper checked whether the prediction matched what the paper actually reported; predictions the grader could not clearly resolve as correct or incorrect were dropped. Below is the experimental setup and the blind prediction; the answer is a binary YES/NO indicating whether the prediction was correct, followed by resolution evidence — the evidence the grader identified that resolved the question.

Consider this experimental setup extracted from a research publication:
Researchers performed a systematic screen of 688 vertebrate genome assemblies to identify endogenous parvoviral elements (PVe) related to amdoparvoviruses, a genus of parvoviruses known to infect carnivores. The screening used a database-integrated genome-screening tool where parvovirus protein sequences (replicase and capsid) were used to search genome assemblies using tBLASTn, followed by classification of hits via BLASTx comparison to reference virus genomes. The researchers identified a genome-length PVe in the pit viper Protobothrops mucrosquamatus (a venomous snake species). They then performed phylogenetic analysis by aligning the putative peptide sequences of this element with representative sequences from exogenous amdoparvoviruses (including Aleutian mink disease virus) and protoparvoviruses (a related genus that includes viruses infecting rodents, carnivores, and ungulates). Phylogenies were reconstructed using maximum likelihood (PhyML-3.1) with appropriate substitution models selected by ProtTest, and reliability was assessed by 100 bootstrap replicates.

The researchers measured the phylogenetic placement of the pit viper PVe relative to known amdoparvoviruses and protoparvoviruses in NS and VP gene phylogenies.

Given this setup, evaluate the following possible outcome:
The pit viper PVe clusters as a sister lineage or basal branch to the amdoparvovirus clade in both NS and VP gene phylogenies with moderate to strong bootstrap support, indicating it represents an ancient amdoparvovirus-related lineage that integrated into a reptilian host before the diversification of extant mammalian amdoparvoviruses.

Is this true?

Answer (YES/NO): NO